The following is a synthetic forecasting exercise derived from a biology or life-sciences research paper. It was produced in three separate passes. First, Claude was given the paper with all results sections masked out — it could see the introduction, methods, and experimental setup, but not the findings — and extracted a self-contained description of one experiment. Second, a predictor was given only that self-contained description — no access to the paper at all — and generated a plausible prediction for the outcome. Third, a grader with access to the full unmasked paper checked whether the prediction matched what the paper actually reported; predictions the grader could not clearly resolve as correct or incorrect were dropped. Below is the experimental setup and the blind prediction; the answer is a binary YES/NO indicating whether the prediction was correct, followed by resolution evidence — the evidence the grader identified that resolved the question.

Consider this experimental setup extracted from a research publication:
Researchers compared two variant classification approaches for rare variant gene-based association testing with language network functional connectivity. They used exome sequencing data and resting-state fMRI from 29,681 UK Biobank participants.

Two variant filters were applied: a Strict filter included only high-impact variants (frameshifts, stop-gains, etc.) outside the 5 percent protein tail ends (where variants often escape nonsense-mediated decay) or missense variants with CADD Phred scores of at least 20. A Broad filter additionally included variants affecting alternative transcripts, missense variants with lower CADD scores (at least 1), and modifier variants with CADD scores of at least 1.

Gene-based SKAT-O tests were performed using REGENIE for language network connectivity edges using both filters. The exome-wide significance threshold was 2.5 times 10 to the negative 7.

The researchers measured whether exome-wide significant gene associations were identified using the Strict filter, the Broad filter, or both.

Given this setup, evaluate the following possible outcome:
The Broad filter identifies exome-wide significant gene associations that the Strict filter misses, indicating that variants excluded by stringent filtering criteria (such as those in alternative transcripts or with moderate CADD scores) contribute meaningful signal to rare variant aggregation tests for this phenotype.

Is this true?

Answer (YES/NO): YES